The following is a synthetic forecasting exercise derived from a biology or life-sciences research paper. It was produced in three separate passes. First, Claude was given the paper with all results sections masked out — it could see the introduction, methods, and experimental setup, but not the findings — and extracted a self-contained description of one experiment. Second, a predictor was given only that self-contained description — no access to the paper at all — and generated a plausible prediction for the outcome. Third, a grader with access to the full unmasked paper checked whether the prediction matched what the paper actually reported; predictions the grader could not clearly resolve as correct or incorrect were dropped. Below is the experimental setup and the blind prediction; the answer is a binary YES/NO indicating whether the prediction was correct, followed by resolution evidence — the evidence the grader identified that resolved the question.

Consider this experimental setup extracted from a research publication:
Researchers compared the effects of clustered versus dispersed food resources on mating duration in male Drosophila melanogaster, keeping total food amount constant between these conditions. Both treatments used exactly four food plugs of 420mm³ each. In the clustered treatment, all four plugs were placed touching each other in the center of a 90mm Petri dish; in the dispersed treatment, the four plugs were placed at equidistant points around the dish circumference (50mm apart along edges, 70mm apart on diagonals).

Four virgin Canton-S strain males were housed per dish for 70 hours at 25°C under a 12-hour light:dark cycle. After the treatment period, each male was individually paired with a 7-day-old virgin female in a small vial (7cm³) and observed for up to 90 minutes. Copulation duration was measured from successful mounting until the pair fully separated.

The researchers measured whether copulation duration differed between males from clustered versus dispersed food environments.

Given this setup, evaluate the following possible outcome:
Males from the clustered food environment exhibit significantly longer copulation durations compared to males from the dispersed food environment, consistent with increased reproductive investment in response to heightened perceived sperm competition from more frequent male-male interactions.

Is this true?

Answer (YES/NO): YES